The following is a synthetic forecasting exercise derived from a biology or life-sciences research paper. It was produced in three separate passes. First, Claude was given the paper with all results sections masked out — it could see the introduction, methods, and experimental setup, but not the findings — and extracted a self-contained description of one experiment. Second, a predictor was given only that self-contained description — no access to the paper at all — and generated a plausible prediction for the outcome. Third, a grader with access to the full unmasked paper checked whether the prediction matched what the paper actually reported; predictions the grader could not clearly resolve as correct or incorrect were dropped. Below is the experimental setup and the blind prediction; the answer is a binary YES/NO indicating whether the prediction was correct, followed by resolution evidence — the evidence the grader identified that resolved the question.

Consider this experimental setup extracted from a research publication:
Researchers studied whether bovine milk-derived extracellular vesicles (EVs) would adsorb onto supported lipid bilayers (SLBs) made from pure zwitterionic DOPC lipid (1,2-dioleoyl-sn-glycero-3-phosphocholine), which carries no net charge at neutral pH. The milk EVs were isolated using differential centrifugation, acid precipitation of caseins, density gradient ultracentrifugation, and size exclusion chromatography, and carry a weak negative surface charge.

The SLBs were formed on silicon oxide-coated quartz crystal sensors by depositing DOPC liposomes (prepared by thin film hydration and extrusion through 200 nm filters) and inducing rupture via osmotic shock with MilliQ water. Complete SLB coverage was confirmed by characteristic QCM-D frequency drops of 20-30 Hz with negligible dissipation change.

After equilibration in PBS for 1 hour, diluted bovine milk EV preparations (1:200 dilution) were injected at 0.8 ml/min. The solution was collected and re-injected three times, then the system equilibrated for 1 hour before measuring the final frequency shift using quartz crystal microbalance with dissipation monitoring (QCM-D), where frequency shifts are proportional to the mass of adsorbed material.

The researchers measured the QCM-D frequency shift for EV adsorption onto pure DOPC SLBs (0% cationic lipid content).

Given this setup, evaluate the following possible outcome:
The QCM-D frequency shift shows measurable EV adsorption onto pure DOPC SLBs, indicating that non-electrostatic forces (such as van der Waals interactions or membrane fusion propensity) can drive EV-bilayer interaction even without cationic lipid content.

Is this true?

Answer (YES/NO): NO